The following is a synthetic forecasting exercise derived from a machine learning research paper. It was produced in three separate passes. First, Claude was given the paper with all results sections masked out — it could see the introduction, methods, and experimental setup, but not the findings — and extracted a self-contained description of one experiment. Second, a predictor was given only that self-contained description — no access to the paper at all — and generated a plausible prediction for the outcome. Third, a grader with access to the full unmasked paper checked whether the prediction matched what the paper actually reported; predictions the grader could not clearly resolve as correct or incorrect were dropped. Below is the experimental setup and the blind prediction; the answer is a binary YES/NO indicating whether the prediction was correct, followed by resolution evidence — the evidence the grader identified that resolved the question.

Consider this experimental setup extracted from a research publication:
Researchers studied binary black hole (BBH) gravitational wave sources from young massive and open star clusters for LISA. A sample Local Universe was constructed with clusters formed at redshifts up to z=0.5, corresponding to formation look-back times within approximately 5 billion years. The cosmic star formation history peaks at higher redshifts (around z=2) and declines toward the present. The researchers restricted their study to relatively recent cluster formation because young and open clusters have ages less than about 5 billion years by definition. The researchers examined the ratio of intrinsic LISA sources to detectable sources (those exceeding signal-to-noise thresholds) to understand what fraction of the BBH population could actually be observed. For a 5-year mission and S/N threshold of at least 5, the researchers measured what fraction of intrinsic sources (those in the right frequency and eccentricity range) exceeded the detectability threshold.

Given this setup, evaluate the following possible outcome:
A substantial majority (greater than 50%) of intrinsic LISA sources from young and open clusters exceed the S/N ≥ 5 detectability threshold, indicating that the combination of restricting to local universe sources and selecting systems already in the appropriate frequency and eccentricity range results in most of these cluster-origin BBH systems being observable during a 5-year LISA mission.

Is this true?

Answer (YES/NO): NO